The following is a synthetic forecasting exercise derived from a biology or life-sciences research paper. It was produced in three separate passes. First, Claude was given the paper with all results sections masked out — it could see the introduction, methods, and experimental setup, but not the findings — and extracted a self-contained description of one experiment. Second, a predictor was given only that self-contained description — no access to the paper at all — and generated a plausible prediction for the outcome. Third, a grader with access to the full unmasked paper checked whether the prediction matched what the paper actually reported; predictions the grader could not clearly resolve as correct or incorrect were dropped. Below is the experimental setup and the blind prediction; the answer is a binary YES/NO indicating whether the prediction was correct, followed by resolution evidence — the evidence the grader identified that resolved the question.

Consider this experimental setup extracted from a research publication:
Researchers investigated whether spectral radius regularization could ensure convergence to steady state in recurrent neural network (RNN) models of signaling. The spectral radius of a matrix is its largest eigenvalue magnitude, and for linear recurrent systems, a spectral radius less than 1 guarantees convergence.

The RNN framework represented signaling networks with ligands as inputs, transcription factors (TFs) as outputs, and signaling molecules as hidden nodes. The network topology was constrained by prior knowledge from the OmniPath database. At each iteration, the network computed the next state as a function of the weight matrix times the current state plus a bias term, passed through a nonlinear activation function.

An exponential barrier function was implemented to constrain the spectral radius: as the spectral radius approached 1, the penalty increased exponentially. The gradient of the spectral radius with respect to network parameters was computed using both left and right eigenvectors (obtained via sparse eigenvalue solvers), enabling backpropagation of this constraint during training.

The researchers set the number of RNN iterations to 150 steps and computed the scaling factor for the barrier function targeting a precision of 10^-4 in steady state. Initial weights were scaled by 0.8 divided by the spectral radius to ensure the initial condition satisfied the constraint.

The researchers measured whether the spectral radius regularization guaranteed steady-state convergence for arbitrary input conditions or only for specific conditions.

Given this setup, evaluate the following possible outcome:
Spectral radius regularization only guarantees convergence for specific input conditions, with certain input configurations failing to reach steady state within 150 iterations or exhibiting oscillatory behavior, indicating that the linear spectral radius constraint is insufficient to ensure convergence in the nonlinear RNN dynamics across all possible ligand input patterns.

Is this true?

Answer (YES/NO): YES